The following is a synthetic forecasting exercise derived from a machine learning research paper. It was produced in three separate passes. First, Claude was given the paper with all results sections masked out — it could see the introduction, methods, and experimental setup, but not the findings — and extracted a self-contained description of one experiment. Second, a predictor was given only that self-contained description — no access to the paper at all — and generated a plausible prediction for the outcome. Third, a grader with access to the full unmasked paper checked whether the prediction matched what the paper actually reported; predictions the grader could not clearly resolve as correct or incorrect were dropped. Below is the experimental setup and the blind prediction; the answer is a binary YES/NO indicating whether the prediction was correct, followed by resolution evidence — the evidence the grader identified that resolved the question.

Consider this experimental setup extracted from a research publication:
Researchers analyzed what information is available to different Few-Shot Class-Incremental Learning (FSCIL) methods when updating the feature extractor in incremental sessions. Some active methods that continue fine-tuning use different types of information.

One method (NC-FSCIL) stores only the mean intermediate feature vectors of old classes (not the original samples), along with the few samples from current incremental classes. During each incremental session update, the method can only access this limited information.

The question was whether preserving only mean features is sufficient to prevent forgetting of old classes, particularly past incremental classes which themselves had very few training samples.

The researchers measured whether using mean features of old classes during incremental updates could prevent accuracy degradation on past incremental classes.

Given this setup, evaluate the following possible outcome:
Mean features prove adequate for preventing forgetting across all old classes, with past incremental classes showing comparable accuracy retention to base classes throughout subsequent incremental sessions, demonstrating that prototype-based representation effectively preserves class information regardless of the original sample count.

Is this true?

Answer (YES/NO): NO